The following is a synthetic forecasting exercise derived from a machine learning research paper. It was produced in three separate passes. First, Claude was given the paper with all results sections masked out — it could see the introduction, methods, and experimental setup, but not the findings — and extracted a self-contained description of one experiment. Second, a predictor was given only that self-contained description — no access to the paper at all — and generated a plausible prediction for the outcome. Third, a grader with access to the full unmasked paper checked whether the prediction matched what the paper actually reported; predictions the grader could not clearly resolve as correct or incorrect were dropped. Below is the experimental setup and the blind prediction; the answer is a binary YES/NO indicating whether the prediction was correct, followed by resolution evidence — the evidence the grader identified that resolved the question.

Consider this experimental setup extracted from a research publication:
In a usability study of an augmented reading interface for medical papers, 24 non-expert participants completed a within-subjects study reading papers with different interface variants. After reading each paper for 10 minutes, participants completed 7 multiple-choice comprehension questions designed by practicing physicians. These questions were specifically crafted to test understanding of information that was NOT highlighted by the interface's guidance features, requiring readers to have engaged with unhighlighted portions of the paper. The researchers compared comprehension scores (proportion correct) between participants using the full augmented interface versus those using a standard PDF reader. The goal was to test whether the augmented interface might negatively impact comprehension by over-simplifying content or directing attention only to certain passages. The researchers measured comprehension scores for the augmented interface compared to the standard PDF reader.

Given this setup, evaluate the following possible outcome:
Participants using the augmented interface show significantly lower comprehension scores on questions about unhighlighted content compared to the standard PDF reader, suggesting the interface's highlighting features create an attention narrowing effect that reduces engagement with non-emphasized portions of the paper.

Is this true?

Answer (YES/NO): NO